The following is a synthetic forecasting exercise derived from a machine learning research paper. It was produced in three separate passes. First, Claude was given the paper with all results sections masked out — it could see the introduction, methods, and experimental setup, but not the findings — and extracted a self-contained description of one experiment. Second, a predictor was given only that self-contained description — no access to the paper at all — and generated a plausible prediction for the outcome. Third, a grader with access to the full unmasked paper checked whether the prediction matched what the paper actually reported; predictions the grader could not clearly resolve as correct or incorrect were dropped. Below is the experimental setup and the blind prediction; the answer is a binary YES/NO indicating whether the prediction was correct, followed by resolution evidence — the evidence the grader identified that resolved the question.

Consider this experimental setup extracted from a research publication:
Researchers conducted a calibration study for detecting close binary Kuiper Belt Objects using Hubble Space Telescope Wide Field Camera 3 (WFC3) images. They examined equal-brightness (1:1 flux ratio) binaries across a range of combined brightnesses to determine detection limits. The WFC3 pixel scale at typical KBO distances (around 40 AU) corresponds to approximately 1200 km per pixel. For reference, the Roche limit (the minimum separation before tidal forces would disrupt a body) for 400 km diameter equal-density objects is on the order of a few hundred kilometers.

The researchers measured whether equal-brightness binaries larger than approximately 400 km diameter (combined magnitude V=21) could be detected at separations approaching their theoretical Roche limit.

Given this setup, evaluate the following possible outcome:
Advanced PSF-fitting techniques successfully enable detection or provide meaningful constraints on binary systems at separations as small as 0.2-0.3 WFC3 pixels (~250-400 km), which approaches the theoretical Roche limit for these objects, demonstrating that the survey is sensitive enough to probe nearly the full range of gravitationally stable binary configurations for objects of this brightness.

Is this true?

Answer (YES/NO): NO